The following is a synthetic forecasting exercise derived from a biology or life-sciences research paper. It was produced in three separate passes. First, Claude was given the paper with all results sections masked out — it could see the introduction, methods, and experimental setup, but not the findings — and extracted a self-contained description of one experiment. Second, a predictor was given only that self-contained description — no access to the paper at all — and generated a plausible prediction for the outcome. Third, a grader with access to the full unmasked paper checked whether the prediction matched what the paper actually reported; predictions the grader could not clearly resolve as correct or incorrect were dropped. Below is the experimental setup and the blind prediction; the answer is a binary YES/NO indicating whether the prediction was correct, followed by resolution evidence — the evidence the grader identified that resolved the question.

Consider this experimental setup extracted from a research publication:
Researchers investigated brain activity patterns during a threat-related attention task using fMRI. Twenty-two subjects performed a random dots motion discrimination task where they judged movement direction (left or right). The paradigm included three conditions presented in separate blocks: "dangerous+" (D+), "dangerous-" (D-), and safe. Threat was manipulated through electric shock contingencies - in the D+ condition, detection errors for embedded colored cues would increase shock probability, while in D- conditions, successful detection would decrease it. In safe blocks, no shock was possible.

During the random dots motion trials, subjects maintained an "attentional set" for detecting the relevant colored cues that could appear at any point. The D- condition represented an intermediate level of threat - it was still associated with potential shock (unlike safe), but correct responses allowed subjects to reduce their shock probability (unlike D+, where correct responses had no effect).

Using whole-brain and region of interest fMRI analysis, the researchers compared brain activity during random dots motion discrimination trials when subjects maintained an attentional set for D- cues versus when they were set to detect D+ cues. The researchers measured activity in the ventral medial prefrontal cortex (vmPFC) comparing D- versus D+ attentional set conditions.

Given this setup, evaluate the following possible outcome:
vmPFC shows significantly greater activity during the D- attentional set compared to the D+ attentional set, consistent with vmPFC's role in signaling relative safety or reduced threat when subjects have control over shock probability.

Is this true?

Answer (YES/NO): YES